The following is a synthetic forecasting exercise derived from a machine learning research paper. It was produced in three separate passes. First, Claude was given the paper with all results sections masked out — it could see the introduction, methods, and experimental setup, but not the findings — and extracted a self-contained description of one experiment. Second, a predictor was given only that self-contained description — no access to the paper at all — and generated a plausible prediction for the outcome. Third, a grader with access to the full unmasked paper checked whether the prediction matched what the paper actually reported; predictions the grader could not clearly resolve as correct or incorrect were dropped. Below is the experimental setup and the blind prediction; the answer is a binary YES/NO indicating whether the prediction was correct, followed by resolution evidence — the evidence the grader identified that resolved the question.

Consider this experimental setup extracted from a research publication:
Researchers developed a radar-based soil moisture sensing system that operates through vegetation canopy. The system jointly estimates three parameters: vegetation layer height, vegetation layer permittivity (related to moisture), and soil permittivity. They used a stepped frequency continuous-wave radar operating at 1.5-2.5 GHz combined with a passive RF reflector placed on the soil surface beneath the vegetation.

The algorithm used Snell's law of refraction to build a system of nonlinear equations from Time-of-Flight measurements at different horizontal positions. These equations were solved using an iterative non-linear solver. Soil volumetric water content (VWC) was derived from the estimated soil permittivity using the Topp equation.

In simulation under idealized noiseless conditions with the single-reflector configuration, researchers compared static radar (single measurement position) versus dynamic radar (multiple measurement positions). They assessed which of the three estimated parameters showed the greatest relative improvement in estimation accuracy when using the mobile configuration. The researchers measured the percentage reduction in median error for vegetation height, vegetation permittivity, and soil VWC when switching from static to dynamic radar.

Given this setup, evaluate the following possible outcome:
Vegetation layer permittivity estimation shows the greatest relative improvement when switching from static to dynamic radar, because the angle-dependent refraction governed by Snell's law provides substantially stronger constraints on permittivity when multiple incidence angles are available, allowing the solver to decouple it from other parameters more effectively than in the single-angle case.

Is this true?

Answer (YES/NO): NO